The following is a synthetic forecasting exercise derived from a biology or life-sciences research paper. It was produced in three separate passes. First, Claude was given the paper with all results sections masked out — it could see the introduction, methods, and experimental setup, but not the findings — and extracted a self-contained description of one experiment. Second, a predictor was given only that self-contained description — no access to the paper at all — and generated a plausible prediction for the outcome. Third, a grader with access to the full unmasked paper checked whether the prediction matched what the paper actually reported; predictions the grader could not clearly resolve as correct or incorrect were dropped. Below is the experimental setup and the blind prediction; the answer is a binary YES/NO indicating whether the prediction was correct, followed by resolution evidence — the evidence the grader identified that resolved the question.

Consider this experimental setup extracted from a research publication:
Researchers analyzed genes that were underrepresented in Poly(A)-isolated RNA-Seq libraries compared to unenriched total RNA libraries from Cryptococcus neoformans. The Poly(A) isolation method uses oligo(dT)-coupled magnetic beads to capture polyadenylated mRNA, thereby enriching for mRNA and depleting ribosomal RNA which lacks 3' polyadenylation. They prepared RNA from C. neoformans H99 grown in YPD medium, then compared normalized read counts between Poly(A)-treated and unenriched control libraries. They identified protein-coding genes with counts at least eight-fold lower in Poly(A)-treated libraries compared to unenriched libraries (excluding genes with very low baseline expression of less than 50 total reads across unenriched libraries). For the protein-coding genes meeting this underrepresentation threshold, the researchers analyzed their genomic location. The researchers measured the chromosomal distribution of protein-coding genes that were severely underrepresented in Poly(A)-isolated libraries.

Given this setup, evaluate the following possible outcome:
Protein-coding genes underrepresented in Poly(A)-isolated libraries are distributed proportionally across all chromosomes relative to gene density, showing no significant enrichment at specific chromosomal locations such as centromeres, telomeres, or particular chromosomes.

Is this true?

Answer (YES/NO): NO